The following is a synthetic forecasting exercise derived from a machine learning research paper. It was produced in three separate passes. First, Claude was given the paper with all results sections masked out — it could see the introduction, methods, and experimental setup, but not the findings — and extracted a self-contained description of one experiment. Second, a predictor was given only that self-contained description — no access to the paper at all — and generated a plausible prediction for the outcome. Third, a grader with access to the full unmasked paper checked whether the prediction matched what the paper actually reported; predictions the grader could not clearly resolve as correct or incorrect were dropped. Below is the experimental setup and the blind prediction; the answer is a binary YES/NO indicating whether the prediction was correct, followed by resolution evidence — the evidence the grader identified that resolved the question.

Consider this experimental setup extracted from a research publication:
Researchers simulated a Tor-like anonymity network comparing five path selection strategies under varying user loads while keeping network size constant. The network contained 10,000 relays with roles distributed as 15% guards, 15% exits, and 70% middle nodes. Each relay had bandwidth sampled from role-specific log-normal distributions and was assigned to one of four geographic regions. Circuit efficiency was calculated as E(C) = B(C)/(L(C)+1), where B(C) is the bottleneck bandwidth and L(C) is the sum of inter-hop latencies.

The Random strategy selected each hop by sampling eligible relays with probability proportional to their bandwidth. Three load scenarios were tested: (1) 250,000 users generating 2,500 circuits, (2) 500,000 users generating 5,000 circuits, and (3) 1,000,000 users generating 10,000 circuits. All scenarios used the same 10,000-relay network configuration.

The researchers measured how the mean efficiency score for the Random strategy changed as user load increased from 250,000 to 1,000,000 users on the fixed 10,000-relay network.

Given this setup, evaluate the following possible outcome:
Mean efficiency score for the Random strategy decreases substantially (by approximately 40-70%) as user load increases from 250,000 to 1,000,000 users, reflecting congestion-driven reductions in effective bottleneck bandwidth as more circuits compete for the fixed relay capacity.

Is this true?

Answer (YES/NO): NO